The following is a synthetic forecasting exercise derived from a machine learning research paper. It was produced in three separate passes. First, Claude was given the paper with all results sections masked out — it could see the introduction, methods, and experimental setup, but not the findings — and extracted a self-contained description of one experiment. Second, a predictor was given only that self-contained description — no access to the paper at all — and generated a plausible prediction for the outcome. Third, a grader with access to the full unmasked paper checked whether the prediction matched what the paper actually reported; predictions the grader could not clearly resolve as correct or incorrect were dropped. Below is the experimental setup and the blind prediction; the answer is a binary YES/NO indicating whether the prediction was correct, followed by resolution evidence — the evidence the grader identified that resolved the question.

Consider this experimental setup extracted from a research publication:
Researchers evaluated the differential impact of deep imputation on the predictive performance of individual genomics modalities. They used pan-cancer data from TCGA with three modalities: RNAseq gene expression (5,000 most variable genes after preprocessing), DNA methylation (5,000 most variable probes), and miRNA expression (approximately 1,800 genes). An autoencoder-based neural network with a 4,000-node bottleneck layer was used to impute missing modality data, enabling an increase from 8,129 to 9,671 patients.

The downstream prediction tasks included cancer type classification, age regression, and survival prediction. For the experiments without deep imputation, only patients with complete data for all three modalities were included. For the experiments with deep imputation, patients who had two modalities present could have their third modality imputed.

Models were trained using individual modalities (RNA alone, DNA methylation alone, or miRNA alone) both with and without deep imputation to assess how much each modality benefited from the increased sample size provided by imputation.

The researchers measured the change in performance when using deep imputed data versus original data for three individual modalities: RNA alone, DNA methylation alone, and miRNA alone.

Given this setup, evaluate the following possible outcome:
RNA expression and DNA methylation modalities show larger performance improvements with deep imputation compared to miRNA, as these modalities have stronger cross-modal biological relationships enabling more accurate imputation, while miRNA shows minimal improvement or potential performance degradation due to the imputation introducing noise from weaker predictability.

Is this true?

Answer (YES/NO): NO